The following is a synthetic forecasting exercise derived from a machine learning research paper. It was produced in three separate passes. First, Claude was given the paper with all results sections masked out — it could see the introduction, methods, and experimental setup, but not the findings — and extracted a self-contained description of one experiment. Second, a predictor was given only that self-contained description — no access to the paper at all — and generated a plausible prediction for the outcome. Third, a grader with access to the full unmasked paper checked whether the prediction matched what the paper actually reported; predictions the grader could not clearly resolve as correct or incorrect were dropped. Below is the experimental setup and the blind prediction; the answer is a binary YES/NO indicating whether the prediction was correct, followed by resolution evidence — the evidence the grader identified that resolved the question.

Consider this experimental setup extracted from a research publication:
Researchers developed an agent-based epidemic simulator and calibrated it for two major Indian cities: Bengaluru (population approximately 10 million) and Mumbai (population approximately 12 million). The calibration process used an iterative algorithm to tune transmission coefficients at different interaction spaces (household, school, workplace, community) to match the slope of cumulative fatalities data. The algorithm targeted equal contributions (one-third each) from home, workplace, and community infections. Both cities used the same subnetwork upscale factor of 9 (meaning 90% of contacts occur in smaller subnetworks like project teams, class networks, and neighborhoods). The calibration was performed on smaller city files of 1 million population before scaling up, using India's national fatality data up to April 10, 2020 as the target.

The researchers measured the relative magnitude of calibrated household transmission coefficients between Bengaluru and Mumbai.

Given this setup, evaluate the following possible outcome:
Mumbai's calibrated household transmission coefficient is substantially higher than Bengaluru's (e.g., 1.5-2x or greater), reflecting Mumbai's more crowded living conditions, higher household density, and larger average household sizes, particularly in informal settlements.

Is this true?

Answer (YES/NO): NO